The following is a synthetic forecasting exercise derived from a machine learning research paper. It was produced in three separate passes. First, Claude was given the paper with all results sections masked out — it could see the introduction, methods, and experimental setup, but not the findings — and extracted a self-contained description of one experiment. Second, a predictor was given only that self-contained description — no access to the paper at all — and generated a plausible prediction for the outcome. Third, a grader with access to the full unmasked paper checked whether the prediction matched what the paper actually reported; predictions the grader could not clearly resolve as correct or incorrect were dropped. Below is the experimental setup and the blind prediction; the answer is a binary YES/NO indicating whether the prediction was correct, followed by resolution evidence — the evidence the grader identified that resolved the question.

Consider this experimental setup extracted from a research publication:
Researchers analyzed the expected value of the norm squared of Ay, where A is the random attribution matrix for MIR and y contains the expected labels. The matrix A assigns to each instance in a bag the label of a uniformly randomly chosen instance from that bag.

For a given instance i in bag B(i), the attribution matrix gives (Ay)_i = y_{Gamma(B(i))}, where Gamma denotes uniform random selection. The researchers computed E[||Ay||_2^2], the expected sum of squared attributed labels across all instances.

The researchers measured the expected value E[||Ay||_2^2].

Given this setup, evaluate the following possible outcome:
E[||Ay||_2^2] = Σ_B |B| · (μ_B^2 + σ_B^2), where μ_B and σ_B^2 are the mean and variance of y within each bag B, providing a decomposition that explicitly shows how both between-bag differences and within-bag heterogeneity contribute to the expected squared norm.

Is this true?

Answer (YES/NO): NO